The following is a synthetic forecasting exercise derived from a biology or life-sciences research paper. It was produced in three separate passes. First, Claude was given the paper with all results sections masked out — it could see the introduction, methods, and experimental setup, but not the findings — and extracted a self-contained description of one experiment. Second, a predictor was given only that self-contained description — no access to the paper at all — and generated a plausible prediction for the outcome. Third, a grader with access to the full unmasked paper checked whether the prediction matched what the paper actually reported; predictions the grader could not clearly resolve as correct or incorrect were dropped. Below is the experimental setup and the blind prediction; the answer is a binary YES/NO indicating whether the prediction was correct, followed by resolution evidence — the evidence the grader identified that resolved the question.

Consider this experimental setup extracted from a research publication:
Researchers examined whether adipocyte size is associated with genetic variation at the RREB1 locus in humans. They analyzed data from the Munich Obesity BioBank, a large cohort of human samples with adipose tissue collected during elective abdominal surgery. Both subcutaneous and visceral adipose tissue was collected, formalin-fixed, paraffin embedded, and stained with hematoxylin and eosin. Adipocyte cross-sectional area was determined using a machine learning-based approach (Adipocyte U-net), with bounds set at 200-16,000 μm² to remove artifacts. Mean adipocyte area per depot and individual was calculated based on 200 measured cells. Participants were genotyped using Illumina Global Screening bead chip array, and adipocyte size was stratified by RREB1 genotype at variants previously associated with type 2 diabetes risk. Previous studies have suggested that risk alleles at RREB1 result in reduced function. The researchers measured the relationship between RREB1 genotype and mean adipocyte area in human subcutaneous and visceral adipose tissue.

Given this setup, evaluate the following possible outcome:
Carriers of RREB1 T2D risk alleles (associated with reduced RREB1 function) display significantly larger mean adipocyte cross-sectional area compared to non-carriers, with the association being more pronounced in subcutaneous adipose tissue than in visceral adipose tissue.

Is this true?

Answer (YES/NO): NO